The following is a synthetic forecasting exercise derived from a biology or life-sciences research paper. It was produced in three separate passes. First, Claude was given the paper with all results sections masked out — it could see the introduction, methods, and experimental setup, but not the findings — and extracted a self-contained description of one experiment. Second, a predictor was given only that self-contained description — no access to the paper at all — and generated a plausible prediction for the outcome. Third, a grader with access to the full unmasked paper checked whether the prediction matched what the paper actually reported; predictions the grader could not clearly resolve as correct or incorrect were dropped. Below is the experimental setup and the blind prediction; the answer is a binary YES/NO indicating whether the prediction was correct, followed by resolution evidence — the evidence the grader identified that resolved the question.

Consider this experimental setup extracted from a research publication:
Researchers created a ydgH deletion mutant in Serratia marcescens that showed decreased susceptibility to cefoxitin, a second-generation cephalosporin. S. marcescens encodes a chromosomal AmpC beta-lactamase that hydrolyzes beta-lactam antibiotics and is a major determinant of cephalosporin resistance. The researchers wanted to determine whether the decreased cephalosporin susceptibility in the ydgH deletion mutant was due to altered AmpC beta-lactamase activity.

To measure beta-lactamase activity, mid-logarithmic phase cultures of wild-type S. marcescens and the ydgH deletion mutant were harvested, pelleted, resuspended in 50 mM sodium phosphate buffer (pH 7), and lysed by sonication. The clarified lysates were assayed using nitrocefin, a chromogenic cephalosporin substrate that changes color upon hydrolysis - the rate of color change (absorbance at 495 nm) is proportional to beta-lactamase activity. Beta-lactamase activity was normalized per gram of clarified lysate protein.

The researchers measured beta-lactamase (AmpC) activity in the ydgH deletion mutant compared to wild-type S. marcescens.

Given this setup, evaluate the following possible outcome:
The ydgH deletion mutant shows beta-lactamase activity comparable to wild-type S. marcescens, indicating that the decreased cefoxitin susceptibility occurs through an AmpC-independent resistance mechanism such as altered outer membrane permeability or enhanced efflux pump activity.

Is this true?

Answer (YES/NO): YES